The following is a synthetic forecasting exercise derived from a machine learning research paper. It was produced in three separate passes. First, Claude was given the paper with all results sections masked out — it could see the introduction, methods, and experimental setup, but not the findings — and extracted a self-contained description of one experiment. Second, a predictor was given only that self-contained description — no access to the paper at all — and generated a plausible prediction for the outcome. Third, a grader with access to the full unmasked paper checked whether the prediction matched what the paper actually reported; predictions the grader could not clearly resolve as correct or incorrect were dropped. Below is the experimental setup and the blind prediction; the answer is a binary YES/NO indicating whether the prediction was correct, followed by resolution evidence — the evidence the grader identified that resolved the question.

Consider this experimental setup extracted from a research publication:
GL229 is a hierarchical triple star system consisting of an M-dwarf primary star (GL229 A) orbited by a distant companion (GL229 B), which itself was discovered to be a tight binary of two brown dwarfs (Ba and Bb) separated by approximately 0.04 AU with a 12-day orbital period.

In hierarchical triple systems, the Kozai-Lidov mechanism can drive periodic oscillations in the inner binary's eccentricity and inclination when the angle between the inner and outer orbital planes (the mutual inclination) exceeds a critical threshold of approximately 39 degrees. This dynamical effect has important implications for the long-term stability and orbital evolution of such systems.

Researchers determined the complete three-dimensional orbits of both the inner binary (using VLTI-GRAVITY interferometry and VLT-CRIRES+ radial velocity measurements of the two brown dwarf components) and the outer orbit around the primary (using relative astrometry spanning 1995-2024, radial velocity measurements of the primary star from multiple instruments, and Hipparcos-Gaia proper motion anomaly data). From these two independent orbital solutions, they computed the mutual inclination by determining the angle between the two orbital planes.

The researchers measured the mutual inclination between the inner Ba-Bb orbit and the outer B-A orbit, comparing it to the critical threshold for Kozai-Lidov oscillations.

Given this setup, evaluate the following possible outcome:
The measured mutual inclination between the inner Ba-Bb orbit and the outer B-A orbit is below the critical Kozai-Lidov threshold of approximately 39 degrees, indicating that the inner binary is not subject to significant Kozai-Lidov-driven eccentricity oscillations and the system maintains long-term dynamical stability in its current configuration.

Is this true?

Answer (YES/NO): YES